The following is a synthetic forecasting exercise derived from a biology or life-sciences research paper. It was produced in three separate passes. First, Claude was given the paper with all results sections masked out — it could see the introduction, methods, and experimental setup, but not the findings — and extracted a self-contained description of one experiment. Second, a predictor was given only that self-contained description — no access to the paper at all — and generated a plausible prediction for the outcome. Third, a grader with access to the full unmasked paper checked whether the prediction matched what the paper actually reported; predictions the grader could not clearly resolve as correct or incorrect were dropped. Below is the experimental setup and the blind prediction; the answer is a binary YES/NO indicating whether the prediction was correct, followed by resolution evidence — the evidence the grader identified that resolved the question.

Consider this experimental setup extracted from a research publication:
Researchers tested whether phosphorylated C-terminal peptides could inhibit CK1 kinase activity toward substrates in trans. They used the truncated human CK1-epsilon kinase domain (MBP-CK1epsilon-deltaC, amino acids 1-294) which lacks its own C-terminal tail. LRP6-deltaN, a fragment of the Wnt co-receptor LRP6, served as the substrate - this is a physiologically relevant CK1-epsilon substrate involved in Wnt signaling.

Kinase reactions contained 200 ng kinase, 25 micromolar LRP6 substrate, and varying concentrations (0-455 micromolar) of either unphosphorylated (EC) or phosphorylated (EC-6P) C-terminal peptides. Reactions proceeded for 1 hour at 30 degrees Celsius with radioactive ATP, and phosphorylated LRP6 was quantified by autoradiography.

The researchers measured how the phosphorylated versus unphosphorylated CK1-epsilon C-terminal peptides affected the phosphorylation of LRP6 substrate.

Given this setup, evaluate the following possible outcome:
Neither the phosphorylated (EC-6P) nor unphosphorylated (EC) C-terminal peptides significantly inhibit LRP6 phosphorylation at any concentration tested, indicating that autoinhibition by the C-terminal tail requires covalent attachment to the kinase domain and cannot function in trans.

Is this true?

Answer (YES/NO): NO